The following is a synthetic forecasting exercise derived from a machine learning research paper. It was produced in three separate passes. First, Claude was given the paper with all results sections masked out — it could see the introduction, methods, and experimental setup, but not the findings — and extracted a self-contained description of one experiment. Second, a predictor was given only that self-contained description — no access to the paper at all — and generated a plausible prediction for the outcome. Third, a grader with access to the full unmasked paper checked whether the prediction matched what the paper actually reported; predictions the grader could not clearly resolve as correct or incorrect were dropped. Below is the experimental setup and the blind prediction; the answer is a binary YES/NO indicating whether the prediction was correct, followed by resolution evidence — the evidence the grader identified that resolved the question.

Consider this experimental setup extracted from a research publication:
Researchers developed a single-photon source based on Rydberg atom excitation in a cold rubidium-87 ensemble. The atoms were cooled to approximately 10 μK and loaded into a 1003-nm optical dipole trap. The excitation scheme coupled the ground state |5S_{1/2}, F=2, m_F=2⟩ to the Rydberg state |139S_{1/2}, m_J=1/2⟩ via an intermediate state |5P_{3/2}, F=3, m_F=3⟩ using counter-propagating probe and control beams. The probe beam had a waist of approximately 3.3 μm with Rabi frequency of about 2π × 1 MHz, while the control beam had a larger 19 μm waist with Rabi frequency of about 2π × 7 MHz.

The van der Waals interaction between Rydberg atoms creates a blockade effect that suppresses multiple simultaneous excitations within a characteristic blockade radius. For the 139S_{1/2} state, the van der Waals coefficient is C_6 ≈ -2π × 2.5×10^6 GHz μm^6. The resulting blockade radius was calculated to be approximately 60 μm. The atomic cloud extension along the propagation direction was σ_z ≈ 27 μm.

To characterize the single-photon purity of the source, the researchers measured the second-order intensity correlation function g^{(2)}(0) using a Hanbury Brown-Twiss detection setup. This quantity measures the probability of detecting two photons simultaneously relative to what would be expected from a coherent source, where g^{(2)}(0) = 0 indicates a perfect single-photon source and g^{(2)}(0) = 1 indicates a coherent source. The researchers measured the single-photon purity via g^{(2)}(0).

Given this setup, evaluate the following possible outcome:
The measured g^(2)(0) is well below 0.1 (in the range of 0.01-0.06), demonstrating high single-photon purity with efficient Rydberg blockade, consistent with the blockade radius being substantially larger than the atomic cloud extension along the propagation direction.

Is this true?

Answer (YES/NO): NO